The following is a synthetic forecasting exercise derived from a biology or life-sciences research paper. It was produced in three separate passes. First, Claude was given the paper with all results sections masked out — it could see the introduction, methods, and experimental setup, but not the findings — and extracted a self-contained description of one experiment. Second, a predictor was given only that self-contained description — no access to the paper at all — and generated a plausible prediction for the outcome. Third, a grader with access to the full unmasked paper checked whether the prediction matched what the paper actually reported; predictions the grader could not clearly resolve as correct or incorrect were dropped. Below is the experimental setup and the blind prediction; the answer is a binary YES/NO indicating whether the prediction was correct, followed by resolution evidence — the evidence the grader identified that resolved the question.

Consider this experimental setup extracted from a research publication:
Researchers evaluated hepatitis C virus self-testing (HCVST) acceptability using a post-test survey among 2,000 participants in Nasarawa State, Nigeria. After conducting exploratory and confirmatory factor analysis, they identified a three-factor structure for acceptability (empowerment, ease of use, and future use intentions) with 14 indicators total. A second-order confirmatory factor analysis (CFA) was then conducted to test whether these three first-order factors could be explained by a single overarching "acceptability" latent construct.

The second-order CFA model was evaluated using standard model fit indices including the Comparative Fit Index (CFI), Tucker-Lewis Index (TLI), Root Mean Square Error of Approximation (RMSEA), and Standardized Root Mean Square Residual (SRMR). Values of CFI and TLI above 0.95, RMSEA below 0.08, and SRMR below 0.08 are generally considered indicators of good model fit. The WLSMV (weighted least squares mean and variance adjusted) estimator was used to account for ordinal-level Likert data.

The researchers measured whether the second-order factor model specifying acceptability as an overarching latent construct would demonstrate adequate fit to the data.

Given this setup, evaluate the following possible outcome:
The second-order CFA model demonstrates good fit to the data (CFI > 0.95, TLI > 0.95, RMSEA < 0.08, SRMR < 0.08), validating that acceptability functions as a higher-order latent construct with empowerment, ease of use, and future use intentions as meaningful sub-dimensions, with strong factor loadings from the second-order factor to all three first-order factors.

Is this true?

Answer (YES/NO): YES